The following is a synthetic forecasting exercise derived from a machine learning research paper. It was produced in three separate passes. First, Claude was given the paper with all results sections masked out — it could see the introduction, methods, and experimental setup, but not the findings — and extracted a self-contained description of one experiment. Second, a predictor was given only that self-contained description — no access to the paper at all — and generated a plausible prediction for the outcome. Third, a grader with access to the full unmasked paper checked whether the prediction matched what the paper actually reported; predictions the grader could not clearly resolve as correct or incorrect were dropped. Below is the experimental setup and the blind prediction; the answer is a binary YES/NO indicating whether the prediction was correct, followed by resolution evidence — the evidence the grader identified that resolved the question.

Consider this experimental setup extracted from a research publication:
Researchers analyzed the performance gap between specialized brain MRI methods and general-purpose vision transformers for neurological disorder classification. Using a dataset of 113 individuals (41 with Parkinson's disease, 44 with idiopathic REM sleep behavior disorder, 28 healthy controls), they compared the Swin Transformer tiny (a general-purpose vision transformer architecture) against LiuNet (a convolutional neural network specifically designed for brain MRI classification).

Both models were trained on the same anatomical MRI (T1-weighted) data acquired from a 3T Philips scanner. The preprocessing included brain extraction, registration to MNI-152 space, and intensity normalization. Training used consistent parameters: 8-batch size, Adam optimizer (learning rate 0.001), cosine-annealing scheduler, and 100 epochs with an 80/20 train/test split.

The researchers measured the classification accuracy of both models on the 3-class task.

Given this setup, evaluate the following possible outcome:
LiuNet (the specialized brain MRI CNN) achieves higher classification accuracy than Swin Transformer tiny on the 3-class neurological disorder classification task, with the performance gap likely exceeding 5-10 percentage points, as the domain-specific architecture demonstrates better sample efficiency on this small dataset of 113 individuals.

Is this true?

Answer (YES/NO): YES